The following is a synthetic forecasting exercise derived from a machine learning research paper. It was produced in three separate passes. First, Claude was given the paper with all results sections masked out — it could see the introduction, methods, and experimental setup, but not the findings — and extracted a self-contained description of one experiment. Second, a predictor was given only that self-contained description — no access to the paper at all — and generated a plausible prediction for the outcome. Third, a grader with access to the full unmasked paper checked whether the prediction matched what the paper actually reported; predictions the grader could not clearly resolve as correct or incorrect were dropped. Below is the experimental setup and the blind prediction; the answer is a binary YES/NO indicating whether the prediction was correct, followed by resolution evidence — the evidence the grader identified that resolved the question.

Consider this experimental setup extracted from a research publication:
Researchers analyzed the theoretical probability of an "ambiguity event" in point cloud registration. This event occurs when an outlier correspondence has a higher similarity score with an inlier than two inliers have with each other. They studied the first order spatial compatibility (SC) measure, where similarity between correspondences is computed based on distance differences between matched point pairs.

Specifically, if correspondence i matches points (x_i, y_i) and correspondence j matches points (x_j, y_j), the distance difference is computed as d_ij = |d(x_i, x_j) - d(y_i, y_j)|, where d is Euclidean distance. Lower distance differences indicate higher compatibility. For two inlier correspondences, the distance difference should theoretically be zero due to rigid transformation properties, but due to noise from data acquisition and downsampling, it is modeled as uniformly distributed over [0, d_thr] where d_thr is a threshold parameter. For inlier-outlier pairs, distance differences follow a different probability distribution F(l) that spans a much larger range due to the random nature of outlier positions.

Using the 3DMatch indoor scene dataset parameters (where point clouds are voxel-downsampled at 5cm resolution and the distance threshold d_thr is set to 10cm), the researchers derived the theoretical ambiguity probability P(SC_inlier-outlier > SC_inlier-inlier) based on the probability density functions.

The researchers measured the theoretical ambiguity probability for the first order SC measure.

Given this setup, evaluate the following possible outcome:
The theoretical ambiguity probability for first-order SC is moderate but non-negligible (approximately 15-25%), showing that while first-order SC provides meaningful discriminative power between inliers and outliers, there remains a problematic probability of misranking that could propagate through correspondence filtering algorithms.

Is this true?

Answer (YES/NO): NO